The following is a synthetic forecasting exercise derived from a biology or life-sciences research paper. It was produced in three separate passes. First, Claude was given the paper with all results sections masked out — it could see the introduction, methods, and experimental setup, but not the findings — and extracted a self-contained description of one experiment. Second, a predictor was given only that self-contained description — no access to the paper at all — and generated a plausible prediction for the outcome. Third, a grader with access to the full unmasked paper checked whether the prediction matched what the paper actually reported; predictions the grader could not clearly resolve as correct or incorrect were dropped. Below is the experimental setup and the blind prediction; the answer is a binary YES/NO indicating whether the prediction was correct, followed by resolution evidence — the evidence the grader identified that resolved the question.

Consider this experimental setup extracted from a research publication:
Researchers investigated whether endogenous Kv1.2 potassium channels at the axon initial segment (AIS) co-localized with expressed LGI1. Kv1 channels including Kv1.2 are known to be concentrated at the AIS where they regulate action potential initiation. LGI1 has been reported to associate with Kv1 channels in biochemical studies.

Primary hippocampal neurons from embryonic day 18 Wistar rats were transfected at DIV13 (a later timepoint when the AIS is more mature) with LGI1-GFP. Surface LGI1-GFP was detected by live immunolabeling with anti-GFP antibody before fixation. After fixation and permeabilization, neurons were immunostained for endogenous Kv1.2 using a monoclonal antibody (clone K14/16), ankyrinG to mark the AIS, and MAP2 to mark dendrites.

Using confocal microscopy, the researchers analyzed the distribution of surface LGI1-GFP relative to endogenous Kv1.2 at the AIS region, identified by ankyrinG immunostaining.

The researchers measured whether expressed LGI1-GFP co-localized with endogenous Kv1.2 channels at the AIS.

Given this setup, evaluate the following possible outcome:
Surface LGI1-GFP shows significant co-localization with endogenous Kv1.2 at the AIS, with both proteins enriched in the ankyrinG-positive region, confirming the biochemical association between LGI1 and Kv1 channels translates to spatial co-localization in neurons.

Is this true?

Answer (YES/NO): YES